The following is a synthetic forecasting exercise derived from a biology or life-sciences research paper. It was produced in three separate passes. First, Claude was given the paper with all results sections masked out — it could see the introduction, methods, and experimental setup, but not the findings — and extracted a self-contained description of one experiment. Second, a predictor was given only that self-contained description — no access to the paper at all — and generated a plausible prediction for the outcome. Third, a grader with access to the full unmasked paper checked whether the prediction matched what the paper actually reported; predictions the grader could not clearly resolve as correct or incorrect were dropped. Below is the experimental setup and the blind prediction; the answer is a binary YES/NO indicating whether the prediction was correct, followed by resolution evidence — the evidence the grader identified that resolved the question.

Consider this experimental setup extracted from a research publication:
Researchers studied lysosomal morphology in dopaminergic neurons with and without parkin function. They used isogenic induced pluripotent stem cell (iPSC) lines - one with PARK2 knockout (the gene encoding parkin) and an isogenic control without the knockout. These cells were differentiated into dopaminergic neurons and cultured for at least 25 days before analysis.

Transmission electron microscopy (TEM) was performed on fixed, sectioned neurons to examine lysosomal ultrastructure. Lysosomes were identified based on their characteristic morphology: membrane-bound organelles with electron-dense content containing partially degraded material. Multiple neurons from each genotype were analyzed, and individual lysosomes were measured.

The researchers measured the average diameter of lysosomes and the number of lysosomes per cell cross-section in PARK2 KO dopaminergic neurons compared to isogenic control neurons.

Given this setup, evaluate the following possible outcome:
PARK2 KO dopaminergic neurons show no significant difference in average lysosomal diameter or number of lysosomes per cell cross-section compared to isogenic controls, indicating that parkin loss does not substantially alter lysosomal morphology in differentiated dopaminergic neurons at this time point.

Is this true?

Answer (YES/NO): NO